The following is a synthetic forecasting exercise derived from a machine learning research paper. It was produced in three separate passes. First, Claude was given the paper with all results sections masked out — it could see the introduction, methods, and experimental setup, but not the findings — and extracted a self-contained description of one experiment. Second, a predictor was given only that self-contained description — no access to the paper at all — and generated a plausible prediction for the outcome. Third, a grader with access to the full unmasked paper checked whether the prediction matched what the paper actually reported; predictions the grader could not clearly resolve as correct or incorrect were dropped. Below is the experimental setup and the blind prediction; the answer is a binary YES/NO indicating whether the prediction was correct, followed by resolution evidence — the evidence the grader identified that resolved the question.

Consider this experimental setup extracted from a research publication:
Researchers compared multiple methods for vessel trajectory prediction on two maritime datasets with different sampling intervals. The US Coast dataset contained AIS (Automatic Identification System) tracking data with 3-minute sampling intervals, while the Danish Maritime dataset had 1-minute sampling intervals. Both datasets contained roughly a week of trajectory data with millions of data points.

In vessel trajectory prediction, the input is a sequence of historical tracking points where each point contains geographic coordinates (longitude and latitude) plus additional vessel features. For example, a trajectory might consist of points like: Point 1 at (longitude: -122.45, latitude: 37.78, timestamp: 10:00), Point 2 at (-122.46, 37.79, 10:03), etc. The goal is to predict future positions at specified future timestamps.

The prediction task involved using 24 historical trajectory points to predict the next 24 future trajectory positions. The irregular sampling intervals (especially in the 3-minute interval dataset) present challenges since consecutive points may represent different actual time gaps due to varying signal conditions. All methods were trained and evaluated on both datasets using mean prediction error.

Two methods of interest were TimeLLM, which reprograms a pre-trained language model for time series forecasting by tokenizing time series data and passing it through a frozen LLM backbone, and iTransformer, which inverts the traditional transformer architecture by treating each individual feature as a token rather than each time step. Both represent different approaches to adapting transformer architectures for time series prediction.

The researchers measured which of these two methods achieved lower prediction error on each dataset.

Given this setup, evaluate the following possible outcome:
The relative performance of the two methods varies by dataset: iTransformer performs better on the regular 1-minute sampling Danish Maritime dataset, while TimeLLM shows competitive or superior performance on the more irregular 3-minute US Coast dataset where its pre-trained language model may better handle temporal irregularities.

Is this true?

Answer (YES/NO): YES